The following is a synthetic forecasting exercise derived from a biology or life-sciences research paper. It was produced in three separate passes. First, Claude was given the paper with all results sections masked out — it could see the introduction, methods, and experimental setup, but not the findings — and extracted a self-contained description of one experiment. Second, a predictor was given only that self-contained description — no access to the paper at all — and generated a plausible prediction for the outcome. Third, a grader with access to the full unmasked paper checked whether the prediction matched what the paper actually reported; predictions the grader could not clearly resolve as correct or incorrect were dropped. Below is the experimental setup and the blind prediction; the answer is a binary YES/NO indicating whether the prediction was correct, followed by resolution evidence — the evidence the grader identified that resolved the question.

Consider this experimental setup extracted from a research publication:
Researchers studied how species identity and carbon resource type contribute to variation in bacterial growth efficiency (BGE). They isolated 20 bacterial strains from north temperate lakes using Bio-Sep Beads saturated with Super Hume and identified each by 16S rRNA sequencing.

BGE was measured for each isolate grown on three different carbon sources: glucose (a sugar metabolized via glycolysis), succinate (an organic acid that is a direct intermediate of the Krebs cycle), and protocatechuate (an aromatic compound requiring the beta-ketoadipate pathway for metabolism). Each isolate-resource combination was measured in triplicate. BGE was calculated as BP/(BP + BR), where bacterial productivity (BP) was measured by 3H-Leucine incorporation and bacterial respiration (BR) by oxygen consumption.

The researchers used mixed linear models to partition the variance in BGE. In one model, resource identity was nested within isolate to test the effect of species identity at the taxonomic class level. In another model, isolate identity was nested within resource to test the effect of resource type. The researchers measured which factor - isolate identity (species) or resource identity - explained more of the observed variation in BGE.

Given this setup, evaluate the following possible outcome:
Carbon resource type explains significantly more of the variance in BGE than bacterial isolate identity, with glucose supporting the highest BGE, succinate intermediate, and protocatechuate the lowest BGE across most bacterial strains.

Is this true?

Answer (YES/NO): NO